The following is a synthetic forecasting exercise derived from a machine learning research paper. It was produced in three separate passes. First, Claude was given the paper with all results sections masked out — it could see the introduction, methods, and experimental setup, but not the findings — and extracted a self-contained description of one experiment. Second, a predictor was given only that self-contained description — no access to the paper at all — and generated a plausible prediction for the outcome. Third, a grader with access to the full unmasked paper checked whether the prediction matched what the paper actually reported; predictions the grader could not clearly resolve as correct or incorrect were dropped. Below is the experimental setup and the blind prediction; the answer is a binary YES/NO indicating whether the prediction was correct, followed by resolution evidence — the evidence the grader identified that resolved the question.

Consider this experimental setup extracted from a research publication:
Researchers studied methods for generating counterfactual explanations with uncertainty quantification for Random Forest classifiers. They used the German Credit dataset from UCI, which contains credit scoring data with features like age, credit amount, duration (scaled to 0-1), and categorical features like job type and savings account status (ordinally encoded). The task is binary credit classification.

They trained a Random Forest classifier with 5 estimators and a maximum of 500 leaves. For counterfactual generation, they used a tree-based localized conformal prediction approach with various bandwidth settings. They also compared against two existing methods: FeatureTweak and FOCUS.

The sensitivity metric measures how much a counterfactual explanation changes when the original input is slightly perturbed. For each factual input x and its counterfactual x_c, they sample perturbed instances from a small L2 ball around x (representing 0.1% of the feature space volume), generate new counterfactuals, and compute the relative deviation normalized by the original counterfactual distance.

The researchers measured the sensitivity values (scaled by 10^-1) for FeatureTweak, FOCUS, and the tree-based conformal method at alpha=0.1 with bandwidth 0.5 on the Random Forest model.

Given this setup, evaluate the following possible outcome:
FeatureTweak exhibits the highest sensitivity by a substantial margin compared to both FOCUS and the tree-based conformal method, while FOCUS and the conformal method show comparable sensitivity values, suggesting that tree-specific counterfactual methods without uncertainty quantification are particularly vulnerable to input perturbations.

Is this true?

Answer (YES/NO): NO